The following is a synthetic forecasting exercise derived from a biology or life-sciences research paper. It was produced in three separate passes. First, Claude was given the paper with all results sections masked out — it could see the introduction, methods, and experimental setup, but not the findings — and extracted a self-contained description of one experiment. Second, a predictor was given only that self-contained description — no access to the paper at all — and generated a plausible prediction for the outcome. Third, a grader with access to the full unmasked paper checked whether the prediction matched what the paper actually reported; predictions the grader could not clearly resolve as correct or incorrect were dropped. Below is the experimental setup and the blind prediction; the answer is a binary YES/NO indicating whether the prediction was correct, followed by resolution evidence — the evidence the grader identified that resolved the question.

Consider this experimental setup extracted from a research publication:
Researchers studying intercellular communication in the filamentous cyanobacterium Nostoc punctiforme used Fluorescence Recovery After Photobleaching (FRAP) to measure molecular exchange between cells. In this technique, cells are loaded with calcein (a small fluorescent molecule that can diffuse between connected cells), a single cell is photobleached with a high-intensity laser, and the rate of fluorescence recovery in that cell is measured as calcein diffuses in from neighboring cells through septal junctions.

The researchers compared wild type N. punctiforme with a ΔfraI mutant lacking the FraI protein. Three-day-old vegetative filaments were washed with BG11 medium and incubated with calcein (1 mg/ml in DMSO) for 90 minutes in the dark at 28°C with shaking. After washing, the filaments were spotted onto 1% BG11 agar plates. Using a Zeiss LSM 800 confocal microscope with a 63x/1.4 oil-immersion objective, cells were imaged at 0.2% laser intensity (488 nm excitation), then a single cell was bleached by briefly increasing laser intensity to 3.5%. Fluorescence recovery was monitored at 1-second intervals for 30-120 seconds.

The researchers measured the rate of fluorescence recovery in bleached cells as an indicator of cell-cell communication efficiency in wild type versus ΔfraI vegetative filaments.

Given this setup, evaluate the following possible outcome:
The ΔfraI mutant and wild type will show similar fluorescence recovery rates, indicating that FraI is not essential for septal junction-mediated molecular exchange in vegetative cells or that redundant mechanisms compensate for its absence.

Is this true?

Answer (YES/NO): NO